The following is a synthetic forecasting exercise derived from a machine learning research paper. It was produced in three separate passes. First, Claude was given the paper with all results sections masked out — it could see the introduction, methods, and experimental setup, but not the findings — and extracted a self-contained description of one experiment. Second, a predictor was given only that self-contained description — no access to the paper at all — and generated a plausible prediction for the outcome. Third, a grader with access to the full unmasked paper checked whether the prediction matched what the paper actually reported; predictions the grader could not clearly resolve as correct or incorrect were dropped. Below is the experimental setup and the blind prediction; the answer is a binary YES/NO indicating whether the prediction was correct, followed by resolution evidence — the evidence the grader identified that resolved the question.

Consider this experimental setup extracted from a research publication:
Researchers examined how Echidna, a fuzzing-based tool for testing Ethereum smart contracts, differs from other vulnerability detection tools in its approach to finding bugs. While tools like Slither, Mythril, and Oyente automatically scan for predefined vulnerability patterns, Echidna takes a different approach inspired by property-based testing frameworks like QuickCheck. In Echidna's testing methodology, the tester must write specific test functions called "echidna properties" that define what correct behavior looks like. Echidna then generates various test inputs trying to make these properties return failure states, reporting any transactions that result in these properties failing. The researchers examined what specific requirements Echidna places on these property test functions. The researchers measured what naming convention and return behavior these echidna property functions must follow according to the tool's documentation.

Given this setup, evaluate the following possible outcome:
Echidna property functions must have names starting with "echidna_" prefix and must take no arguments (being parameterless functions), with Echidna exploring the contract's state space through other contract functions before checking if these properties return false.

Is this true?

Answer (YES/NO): NO